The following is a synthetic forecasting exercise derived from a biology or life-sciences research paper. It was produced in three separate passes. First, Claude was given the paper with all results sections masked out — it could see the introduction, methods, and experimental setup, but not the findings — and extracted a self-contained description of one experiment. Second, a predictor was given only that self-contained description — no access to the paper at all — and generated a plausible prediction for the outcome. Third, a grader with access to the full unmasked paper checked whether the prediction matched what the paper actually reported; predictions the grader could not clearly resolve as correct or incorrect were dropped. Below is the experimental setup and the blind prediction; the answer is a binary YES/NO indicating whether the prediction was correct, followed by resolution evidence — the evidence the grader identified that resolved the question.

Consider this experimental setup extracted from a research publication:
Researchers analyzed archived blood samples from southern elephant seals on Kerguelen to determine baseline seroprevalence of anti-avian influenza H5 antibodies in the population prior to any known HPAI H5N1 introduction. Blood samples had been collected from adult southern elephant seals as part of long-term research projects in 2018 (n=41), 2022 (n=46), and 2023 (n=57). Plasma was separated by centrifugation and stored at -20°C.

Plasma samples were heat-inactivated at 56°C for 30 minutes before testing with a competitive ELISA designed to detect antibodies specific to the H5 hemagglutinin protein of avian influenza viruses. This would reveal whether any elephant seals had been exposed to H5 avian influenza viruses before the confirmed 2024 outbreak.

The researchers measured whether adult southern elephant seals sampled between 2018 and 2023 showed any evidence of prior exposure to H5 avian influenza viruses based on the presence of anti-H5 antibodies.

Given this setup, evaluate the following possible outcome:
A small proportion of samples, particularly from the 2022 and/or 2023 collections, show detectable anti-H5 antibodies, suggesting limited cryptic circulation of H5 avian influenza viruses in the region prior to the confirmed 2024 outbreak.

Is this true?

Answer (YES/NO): NO